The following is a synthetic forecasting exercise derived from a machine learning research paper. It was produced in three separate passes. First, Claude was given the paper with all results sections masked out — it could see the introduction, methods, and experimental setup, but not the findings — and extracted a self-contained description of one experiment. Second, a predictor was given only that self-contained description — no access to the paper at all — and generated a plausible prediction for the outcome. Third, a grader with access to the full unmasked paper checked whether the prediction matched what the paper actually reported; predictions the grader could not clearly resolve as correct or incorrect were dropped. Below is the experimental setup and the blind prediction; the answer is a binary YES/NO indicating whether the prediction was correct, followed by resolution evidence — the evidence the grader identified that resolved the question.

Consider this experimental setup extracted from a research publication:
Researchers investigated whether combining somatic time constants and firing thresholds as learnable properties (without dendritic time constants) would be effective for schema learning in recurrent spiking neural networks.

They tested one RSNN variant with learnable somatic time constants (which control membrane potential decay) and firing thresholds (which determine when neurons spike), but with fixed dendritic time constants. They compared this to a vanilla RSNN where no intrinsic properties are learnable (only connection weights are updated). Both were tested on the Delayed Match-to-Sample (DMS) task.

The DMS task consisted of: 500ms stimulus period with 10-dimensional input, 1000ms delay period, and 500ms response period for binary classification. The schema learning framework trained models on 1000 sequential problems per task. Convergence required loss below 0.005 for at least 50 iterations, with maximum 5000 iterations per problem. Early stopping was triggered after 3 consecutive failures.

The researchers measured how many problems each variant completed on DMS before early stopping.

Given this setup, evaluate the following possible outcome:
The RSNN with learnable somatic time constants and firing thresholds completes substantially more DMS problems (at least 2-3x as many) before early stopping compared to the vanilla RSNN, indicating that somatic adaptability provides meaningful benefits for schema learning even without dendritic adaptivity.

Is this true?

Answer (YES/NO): NO